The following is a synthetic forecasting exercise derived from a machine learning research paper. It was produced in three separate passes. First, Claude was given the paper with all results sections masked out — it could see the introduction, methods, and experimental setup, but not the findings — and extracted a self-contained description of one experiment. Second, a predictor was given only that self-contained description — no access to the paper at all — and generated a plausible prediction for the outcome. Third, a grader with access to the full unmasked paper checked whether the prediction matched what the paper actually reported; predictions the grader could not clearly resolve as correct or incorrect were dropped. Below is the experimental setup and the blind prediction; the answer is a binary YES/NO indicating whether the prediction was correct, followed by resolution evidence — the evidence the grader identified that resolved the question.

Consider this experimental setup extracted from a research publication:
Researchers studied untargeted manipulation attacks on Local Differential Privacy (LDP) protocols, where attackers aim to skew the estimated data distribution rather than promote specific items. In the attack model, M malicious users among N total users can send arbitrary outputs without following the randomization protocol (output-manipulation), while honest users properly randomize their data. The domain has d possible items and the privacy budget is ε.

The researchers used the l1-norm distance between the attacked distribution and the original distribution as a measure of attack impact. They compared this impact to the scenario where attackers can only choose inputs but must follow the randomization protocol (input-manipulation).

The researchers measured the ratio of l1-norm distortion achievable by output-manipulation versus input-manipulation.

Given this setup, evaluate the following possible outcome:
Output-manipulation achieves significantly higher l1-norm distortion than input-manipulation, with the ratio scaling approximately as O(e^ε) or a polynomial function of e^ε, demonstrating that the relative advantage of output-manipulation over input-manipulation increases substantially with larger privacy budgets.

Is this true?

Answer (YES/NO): NO